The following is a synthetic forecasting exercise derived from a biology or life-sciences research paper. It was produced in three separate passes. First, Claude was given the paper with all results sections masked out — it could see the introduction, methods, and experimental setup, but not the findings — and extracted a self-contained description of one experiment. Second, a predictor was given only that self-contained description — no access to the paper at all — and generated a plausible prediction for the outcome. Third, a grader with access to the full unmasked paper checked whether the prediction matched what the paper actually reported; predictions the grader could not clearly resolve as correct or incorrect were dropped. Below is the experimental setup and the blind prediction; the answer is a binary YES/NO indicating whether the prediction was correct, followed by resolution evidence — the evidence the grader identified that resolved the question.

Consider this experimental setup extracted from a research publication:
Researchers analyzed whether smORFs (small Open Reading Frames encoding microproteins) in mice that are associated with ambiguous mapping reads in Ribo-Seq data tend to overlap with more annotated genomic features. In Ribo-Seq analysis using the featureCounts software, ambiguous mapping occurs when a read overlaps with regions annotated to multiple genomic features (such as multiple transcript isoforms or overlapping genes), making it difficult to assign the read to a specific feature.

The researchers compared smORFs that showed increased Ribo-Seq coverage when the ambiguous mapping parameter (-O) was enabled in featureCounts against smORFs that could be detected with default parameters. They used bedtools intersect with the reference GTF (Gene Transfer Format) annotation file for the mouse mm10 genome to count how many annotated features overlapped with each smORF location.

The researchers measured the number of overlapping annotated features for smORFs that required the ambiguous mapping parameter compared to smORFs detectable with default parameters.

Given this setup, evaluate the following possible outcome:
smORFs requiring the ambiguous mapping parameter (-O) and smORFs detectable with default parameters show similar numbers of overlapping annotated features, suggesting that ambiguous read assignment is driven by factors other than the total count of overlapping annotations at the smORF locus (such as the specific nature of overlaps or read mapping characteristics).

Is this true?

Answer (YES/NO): NO